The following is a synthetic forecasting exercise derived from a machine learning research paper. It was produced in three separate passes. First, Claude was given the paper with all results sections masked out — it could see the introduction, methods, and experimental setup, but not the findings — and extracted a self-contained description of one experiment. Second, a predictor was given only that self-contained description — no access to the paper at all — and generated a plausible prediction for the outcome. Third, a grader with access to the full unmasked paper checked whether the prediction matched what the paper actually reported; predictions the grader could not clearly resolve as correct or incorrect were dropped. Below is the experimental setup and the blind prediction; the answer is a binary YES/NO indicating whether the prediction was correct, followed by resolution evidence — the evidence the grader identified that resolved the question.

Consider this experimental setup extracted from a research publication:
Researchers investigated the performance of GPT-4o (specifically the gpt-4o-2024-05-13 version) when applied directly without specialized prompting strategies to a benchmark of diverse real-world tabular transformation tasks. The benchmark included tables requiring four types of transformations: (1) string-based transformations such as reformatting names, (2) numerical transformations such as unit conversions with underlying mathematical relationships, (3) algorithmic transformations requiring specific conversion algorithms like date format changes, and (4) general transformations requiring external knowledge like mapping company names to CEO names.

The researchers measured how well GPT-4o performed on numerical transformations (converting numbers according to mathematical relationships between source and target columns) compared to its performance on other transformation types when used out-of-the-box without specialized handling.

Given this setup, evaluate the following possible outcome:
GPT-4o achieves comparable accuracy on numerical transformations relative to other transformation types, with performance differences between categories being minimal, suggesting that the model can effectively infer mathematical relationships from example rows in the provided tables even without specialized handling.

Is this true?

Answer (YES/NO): NO